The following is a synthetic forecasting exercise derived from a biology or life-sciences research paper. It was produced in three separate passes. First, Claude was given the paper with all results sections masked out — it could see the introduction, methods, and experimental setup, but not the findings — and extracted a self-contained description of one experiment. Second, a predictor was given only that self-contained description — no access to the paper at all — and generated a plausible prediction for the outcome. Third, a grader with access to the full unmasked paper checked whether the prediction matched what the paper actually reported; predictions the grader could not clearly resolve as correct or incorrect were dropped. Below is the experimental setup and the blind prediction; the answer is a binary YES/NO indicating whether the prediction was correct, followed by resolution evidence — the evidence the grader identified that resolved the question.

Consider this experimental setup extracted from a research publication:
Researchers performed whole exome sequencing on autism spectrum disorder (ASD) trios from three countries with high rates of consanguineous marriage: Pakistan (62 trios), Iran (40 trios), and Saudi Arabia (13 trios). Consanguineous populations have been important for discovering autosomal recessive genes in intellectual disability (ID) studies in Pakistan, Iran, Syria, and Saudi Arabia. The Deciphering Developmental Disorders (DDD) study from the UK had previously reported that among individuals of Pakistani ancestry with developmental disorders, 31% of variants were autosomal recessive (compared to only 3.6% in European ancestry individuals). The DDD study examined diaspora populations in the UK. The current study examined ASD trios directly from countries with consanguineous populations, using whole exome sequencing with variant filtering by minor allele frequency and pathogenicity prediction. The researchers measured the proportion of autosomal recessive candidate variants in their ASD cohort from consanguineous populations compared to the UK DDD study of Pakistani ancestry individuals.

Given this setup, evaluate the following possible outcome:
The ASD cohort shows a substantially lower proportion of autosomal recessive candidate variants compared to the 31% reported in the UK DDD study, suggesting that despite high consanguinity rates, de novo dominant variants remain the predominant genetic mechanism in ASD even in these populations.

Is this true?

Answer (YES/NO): NO